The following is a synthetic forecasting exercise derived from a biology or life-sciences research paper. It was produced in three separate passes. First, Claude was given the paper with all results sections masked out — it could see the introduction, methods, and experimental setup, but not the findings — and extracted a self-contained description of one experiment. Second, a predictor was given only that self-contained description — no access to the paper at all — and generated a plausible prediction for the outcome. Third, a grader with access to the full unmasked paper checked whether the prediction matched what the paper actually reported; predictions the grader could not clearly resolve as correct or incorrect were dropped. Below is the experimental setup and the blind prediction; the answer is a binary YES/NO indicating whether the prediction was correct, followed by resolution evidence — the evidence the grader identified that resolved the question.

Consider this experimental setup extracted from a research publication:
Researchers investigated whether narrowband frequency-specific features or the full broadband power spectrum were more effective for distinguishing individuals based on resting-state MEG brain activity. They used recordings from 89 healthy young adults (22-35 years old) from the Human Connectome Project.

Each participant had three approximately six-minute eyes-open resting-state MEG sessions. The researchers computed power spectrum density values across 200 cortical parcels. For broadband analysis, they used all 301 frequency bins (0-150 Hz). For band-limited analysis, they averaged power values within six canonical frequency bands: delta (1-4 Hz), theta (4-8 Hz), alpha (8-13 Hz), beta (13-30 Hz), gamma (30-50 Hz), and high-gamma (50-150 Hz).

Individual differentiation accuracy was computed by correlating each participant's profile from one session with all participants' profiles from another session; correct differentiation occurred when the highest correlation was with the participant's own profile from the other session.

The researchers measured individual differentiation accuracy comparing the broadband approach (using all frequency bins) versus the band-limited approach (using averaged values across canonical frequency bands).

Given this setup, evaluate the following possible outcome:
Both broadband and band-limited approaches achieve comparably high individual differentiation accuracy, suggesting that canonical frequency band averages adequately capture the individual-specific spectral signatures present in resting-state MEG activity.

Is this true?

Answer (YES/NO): NO